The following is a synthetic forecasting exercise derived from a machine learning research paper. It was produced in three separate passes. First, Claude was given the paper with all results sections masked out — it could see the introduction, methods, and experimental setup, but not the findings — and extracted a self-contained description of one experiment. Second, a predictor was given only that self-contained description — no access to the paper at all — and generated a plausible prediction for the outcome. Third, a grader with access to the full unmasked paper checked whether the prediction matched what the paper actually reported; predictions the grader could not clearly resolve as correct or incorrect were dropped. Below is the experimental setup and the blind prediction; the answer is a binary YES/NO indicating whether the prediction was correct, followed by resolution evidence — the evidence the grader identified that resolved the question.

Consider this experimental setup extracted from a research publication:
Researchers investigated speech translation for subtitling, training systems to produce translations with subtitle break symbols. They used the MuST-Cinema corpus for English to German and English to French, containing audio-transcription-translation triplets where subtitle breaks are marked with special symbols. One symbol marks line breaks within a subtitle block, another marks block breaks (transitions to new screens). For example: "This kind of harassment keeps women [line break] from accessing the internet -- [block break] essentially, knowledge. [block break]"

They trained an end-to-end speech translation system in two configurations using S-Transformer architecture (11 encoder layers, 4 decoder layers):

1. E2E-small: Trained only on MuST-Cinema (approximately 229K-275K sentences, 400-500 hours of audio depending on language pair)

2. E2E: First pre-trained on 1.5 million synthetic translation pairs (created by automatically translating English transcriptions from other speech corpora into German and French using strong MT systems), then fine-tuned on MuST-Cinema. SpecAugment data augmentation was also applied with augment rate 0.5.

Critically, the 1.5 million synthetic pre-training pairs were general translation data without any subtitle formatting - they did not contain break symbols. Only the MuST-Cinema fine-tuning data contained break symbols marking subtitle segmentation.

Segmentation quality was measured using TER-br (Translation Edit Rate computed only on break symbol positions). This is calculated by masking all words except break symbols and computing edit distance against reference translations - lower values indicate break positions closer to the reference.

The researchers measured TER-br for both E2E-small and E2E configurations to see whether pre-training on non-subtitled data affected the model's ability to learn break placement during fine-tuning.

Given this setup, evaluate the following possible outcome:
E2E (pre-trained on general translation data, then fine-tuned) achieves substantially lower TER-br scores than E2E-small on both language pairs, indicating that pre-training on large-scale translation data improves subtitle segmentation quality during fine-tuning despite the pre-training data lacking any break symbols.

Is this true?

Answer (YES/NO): YES